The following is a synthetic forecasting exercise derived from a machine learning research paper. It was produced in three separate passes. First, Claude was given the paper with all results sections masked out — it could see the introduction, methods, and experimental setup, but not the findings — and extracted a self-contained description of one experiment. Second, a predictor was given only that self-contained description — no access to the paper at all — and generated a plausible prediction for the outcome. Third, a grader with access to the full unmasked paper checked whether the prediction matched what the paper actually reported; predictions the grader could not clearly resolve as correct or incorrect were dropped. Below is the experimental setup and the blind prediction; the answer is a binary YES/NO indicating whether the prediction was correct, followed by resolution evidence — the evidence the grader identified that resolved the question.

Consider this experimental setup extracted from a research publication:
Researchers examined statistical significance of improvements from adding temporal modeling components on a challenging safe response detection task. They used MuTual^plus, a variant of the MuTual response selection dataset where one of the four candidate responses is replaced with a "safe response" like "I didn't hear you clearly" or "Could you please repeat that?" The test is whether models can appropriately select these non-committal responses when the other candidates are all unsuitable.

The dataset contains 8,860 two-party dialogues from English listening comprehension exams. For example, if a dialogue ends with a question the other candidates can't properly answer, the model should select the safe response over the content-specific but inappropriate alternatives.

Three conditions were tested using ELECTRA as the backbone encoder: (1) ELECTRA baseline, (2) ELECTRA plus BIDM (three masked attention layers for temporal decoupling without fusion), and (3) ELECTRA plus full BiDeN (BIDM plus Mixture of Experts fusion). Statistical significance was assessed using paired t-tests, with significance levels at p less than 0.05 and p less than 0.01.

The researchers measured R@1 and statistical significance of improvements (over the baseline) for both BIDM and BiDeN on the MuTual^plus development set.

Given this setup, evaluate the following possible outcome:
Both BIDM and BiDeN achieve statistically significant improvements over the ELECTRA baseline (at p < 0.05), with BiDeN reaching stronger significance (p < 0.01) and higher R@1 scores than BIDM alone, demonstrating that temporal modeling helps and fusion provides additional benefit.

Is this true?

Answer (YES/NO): NO